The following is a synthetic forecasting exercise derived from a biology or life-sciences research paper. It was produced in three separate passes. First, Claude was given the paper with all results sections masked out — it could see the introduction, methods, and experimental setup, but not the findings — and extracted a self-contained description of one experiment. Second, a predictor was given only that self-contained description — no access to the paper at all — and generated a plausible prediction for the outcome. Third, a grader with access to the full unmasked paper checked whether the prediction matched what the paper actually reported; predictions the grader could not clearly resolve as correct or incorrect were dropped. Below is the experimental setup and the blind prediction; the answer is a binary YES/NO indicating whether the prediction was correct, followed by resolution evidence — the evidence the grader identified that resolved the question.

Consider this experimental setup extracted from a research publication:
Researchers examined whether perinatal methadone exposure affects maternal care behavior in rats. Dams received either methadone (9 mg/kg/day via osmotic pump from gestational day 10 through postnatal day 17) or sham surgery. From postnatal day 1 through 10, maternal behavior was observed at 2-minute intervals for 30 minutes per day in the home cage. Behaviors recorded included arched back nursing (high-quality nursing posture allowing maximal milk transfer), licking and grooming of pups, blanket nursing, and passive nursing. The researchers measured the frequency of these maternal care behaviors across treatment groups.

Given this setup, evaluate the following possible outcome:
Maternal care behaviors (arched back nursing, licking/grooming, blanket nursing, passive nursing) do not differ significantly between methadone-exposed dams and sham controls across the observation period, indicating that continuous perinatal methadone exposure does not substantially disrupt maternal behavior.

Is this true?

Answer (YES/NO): NO